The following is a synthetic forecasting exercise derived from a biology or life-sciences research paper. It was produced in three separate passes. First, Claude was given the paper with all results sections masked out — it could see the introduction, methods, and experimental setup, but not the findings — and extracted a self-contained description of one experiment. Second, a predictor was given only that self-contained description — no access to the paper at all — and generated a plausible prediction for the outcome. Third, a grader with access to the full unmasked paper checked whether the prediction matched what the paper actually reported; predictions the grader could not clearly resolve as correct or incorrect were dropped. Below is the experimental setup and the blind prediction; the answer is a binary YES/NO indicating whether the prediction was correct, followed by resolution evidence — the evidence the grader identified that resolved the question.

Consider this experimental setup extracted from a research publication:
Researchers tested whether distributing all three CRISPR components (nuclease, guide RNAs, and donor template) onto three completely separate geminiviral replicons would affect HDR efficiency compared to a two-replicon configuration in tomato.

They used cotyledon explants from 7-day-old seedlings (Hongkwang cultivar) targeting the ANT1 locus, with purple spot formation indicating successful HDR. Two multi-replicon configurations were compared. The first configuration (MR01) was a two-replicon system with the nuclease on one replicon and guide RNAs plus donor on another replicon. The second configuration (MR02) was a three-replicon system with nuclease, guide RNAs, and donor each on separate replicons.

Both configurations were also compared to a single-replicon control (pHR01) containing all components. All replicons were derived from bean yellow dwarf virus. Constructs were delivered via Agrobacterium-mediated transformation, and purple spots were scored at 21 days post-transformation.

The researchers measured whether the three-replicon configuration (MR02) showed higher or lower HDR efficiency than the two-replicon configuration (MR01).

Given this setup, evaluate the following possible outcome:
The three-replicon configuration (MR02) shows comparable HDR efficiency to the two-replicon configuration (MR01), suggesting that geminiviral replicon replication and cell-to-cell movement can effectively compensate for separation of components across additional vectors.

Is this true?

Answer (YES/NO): NO